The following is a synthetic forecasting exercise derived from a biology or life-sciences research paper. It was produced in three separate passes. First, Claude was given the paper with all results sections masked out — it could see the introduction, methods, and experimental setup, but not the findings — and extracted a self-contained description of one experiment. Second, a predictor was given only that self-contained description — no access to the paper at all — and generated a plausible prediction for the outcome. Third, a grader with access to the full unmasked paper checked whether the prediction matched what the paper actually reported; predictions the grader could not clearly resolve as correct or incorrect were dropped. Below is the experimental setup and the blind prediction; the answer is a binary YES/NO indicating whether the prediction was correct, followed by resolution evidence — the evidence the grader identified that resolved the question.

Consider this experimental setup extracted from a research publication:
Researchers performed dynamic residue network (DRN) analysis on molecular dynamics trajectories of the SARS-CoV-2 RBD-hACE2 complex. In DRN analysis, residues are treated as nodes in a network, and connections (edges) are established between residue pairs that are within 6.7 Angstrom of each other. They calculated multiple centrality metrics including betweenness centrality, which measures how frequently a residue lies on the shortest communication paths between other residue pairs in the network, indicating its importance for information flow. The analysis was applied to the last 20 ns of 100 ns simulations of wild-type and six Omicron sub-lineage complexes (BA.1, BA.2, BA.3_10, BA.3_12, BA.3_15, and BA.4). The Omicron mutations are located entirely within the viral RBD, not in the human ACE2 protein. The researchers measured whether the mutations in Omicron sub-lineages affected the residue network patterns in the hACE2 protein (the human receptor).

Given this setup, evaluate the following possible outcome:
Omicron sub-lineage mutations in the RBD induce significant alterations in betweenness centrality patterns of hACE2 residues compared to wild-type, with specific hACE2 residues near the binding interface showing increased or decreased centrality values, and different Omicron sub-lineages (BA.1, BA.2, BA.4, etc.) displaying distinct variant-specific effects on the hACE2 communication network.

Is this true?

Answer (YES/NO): YES